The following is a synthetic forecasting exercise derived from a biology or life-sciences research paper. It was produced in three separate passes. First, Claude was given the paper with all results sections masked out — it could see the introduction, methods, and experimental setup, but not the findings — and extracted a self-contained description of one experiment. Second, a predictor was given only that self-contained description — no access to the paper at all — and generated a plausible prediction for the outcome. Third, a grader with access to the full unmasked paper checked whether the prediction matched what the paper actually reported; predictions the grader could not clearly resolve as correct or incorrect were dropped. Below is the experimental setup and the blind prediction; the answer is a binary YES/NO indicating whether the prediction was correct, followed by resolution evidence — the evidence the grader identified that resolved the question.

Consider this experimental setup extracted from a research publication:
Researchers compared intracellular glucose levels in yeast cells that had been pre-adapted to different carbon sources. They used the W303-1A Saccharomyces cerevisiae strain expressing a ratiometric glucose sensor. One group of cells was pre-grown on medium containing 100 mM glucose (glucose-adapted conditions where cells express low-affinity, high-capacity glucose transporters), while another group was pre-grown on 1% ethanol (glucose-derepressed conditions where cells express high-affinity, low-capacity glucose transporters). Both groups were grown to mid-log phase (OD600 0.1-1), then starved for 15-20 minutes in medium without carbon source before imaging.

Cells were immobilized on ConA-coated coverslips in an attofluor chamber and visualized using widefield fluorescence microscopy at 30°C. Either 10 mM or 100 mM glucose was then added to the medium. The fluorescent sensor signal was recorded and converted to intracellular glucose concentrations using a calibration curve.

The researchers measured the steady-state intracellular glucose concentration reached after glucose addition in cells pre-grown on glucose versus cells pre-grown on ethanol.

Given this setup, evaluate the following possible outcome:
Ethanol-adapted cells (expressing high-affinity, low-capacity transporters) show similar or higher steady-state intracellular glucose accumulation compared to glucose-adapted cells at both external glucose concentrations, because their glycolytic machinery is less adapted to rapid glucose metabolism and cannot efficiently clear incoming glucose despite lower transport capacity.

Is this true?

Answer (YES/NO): YES